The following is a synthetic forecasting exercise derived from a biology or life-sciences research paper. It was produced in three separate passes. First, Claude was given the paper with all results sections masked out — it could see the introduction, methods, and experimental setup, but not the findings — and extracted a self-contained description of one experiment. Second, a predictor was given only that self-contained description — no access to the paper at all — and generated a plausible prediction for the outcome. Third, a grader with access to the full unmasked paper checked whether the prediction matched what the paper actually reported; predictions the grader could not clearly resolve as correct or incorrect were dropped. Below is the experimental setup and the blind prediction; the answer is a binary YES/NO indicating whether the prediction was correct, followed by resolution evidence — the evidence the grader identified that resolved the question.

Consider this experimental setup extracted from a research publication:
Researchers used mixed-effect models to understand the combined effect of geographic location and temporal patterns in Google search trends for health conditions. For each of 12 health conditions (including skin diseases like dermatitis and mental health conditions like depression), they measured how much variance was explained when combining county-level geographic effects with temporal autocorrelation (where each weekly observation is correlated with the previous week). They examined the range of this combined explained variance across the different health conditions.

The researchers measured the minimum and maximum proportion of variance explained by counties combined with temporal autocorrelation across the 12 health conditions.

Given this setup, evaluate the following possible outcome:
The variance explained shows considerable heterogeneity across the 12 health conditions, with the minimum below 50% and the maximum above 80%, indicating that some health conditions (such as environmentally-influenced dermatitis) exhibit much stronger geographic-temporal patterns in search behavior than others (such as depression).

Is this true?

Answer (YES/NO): YES